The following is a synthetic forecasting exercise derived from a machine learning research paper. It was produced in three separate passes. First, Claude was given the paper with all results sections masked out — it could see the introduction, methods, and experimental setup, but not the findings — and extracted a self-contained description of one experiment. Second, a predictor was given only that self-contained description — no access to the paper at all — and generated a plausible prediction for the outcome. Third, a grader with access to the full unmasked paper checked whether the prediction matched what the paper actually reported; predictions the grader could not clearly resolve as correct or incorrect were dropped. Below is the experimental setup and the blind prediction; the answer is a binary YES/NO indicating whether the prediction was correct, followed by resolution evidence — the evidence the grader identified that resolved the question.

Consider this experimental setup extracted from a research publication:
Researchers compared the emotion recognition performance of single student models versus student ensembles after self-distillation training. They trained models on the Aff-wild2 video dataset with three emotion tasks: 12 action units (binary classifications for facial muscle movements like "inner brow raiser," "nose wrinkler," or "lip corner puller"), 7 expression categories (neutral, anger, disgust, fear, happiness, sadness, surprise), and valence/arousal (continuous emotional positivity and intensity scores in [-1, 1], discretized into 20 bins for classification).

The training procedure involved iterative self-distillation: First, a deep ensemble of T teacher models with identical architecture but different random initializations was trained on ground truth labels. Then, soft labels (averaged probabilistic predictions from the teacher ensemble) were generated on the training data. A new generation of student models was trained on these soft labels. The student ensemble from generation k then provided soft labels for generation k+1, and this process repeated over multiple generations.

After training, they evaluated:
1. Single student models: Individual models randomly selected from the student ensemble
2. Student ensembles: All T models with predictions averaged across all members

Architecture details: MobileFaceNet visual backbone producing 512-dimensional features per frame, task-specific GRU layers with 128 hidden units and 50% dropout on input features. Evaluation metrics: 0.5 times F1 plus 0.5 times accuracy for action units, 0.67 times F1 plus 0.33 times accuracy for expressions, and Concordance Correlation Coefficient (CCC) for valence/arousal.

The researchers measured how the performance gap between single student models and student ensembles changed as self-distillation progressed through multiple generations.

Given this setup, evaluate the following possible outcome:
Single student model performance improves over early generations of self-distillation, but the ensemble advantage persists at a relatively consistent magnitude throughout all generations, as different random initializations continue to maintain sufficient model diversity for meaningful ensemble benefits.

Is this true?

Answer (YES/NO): NO